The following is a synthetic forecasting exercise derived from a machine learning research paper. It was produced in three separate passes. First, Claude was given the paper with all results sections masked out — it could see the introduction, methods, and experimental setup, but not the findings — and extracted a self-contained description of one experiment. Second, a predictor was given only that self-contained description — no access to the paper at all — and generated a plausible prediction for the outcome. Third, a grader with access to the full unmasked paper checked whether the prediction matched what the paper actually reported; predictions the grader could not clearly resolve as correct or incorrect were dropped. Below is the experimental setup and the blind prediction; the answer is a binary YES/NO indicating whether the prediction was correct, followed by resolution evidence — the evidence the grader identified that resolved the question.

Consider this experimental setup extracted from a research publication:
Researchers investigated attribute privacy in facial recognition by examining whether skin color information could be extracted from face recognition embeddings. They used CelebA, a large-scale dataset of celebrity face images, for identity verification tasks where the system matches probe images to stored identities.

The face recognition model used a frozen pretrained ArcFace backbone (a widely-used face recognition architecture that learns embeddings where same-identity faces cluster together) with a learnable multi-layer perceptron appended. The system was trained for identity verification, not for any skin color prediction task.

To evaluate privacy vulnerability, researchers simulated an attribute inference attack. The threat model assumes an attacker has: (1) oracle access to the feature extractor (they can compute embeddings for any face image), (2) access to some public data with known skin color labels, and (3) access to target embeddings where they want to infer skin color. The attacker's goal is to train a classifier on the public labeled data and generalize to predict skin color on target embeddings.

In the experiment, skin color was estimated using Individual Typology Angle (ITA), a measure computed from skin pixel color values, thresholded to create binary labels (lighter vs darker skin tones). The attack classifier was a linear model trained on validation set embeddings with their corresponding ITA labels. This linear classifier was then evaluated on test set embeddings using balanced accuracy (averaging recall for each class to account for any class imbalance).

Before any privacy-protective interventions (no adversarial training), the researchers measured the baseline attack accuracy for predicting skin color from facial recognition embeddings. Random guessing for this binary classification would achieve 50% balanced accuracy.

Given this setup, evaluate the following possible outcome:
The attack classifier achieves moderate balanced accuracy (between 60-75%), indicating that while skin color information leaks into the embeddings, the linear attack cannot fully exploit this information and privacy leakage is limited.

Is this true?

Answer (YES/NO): YES